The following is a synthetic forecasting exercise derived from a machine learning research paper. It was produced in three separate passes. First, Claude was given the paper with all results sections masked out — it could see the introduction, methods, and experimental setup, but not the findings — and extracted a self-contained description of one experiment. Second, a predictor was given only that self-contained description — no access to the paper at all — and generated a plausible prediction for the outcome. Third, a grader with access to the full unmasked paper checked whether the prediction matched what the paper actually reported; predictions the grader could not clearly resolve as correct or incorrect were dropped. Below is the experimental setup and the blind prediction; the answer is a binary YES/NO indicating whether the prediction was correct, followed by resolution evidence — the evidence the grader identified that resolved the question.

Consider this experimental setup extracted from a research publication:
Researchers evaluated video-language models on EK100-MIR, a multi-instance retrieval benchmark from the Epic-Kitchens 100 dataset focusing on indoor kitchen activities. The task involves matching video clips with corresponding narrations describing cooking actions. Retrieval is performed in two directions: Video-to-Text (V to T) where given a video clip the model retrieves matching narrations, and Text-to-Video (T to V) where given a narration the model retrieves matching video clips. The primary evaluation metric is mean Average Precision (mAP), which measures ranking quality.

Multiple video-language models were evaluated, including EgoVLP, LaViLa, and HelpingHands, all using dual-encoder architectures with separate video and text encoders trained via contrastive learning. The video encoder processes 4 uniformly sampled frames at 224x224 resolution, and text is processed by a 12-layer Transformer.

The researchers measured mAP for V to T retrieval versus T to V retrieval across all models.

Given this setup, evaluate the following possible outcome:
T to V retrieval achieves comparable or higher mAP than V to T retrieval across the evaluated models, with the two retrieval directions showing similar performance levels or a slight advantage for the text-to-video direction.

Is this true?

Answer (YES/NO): NO